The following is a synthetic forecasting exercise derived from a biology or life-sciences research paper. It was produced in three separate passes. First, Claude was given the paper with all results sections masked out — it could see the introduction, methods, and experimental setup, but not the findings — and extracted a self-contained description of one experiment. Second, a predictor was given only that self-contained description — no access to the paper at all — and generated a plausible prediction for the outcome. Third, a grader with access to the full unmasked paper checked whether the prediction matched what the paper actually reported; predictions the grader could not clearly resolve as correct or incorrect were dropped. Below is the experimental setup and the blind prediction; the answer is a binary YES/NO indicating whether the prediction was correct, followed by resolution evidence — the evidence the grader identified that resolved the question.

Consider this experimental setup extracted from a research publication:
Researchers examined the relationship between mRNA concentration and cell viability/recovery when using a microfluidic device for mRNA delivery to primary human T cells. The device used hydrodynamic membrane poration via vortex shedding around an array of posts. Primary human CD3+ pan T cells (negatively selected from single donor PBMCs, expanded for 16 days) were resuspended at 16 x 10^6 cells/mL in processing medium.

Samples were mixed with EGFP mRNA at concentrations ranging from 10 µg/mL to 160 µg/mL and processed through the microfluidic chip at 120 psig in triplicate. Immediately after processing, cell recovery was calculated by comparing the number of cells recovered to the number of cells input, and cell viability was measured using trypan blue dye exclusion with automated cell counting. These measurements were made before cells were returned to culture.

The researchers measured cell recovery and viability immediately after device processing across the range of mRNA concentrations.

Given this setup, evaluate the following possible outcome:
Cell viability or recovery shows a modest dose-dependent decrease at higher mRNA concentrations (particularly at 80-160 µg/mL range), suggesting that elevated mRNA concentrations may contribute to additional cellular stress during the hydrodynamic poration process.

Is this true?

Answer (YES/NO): NO